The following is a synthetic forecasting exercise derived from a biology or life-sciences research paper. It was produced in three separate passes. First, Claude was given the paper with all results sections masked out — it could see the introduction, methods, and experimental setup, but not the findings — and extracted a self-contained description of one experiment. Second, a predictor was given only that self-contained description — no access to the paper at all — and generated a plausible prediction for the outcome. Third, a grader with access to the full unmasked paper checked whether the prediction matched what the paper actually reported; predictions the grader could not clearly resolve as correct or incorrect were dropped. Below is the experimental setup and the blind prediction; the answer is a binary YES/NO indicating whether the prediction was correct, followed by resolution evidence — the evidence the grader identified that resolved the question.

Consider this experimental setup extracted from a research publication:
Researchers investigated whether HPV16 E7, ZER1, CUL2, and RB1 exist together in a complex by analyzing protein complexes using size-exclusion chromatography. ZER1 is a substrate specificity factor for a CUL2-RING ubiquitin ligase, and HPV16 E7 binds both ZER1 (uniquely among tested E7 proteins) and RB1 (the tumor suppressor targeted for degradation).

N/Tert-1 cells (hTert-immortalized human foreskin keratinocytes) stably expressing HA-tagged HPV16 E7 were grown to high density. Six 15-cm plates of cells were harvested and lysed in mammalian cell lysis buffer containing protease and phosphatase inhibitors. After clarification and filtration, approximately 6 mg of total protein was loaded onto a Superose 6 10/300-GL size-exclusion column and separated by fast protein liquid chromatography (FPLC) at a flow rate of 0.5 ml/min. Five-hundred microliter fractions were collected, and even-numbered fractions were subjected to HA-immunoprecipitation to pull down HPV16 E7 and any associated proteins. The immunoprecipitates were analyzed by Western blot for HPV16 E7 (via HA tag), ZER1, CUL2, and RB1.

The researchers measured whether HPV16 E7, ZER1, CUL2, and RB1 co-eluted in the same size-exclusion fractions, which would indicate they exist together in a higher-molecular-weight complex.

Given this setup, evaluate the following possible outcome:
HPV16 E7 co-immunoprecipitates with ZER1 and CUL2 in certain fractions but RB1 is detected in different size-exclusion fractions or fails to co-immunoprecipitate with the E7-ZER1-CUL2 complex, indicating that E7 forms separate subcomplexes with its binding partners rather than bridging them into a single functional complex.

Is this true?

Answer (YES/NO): NO